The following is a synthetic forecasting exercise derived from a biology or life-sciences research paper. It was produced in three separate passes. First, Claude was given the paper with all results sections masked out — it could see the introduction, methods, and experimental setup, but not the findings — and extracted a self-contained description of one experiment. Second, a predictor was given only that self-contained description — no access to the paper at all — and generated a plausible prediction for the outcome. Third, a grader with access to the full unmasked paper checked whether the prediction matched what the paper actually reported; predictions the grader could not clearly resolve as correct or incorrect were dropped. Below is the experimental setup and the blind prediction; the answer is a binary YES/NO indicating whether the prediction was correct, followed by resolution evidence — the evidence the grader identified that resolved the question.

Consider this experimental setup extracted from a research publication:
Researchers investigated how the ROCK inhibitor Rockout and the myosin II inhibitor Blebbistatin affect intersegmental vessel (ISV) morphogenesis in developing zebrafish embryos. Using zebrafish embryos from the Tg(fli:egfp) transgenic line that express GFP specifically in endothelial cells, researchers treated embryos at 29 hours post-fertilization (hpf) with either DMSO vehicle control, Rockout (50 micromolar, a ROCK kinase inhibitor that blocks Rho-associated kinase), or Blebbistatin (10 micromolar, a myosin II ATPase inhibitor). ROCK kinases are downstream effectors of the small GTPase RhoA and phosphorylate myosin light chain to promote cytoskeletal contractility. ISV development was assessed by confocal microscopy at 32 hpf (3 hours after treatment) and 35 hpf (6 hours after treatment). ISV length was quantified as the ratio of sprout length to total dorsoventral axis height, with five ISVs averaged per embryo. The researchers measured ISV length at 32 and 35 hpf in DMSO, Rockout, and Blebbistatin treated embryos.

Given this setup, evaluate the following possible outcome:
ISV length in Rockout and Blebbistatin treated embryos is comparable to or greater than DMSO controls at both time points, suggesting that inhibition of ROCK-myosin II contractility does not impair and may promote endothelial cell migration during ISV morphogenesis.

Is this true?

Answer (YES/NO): NO